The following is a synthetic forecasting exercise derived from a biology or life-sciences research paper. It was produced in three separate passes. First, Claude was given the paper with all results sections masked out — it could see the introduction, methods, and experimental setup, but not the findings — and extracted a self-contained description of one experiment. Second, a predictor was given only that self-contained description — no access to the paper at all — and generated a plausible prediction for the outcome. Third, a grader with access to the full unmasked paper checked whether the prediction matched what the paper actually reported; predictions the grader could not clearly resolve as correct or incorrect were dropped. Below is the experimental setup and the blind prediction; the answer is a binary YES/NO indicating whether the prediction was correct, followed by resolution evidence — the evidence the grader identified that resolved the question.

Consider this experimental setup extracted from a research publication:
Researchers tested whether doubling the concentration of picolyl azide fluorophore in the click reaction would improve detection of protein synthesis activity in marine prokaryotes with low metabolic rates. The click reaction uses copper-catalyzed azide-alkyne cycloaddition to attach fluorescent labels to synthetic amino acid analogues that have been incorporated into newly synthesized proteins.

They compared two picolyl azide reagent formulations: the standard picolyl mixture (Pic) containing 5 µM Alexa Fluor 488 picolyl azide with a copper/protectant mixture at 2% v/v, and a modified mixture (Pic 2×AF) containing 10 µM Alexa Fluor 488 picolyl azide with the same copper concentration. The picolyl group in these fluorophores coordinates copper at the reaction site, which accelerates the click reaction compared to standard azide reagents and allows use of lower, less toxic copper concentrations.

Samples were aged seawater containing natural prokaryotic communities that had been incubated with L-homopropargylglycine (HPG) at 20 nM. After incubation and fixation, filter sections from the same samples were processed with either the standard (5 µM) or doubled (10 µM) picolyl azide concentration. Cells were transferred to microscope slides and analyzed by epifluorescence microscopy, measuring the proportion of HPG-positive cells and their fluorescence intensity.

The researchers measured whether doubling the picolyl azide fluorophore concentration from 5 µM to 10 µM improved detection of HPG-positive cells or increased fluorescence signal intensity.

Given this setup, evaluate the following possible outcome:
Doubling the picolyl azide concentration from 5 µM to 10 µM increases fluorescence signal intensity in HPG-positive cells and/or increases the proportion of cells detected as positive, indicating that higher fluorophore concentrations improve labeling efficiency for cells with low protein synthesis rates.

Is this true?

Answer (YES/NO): YES